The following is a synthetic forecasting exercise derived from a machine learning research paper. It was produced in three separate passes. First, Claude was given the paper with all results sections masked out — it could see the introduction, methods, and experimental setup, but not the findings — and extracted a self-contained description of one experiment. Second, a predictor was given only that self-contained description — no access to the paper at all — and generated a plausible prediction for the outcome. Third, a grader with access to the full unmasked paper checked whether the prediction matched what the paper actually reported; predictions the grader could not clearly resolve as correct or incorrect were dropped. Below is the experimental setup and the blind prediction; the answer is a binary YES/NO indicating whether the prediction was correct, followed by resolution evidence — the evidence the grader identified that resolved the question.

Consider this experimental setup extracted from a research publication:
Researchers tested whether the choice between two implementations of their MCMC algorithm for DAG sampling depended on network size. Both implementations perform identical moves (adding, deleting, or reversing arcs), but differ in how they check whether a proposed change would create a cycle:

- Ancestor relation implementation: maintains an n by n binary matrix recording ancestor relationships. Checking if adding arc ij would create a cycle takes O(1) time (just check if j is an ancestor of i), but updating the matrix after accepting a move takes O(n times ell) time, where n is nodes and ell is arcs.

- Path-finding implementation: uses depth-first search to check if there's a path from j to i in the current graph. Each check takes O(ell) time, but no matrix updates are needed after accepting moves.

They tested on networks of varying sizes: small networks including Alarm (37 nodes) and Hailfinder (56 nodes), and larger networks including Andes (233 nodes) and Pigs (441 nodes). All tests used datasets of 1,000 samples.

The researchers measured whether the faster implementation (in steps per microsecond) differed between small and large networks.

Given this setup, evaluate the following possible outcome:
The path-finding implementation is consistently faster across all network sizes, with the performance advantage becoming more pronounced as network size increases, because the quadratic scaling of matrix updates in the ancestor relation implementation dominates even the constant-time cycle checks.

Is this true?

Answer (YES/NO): NO